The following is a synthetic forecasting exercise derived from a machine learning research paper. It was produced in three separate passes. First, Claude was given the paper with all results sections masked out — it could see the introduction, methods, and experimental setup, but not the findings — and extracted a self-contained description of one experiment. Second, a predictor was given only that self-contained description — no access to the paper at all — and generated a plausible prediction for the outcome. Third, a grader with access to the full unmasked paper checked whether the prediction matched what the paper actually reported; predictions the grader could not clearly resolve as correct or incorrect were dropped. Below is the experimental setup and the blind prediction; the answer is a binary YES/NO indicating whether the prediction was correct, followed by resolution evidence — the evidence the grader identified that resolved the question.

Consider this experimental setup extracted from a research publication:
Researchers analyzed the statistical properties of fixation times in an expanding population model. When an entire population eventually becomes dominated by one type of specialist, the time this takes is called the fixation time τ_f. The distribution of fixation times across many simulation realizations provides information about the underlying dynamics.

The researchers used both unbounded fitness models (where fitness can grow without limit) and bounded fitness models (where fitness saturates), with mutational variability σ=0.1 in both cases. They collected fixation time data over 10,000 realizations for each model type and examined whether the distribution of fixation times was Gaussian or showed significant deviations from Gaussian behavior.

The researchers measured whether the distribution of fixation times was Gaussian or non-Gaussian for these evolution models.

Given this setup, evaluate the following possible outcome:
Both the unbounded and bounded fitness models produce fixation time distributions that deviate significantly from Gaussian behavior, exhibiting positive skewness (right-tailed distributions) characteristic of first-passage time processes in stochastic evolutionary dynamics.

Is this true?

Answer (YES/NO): NO